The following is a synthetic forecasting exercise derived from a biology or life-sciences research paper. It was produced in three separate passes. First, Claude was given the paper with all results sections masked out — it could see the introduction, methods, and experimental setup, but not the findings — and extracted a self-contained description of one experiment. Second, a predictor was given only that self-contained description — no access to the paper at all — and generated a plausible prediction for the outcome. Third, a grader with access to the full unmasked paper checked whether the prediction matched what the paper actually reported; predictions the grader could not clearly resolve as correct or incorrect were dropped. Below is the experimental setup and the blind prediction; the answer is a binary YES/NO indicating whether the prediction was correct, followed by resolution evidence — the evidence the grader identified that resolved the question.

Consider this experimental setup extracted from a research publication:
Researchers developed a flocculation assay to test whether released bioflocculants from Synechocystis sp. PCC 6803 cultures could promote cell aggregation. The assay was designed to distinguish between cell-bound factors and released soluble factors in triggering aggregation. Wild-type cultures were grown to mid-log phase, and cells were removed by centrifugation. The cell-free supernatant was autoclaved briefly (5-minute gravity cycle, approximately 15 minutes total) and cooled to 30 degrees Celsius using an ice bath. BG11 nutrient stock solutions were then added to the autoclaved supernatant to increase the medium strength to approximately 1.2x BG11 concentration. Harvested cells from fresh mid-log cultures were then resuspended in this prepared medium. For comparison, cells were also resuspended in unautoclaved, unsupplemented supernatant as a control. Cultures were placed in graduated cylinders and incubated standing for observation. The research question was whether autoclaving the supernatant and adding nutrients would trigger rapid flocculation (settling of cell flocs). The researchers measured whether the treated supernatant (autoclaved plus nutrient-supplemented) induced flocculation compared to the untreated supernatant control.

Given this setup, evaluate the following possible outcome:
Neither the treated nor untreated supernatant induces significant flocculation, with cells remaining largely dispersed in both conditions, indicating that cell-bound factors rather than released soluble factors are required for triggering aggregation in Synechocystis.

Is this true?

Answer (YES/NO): NO